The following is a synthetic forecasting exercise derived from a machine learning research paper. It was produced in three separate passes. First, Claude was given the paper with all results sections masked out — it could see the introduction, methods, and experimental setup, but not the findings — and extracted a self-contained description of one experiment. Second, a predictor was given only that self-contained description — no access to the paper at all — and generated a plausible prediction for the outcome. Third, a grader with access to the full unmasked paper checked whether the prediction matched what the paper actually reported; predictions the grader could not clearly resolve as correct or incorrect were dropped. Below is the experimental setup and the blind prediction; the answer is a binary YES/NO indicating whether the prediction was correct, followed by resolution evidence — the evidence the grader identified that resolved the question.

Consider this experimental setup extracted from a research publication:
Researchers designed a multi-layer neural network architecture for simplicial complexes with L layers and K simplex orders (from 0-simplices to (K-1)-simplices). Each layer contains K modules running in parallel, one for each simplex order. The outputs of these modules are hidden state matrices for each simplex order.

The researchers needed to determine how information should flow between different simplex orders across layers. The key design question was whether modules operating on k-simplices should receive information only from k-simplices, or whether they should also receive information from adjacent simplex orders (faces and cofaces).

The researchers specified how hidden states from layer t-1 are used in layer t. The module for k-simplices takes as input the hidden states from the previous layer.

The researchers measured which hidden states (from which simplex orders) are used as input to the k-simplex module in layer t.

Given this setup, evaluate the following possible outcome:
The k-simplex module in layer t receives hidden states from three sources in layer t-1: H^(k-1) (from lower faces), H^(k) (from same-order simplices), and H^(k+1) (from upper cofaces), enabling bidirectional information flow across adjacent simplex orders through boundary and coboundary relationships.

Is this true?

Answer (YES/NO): YES